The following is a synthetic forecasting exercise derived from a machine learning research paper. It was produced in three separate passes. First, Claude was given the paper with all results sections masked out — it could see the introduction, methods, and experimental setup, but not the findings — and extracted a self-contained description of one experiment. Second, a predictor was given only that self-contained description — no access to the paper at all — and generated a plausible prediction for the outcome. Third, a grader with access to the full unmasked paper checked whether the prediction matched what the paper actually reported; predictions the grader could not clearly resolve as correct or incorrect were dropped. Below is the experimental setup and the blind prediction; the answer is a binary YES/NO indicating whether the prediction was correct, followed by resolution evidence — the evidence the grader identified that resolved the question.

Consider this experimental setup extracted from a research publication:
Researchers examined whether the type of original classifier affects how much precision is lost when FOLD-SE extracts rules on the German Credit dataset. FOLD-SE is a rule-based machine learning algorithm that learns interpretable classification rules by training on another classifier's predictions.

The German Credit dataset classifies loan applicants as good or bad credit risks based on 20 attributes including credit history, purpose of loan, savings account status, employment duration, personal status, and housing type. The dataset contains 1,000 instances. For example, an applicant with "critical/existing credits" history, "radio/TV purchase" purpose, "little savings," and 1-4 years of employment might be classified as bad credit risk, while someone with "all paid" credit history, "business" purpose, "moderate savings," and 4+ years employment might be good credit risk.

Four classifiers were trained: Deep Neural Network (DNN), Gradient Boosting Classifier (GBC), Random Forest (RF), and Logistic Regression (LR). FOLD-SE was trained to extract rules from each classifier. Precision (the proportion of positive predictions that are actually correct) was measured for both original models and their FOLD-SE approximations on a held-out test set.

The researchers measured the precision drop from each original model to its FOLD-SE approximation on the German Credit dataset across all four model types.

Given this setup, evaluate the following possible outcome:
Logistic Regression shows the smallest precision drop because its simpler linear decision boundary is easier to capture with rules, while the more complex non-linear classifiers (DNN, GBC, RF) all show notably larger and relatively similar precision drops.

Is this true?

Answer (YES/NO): NO